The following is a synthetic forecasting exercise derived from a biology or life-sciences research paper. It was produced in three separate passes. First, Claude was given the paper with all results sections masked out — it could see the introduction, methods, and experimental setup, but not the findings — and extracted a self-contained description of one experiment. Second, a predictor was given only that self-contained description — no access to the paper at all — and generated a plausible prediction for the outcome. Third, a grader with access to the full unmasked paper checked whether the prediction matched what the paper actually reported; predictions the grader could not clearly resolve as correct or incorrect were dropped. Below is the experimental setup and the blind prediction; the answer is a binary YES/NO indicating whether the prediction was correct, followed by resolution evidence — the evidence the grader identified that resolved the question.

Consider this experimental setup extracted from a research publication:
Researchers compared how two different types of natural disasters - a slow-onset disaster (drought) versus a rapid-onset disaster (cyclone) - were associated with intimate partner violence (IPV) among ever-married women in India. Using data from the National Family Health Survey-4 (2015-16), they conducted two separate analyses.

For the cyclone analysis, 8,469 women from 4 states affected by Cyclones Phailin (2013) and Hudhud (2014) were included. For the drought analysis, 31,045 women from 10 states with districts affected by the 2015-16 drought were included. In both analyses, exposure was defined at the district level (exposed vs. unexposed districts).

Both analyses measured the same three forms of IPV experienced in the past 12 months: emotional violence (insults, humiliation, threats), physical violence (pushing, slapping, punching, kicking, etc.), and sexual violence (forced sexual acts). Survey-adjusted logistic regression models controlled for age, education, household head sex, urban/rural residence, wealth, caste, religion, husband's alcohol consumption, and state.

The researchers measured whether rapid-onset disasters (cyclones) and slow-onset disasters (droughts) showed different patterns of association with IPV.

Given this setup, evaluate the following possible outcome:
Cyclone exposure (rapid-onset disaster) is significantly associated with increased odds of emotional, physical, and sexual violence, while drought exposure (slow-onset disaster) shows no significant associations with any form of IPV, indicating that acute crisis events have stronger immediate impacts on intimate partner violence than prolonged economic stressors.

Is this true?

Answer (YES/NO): NO